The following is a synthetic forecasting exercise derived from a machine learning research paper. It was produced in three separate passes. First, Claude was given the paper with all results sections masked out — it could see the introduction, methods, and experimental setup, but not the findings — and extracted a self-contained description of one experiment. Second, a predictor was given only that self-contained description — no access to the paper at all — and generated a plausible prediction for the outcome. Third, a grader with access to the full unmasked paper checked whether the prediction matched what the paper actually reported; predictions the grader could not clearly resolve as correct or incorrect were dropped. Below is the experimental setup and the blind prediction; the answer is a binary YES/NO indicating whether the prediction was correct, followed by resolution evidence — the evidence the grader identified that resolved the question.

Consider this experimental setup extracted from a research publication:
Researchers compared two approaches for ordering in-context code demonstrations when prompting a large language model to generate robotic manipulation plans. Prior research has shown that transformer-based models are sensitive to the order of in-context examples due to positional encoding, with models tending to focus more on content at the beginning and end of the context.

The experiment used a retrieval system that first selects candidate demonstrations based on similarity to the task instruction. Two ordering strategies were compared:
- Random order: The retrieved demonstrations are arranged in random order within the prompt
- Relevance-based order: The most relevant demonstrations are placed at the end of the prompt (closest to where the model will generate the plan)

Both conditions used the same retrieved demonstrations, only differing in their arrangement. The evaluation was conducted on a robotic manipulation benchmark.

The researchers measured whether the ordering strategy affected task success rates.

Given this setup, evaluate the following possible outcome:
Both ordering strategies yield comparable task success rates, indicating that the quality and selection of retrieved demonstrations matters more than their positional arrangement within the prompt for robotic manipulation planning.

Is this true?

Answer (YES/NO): NO